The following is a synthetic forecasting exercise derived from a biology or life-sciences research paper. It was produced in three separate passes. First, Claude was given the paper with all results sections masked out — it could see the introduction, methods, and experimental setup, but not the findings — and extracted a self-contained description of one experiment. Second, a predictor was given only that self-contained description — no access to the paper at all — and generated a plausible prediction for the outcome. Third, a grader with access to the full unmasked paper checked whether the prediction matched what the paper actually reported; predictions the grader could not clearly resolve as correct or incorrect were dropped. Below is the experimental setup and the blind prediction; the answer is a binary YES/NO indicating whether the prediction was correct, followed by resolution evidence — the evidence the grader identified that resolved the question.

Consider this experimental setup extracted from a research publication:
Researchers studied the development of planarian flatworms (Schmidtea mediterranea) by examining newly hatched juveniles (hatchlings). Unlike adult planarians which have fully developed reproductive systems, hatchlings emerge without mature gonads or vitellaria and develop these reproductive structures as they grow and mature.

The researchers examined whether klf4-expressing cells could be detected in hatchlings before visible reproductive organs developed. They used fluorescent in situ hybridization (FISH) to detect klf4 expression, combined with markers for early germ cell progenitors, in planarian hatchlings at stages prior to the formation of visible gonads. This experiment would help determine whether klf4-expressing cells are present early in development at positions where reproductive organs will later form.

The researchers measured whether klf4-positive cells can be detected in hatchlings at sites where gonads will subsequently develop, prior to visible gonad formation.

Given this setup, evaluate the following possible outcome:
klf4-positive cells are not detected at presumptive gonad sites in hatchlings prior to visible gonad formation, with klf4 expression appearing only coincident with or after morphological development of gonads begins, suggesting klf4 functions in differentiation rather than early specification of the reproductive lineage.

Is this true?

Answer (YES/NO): NO